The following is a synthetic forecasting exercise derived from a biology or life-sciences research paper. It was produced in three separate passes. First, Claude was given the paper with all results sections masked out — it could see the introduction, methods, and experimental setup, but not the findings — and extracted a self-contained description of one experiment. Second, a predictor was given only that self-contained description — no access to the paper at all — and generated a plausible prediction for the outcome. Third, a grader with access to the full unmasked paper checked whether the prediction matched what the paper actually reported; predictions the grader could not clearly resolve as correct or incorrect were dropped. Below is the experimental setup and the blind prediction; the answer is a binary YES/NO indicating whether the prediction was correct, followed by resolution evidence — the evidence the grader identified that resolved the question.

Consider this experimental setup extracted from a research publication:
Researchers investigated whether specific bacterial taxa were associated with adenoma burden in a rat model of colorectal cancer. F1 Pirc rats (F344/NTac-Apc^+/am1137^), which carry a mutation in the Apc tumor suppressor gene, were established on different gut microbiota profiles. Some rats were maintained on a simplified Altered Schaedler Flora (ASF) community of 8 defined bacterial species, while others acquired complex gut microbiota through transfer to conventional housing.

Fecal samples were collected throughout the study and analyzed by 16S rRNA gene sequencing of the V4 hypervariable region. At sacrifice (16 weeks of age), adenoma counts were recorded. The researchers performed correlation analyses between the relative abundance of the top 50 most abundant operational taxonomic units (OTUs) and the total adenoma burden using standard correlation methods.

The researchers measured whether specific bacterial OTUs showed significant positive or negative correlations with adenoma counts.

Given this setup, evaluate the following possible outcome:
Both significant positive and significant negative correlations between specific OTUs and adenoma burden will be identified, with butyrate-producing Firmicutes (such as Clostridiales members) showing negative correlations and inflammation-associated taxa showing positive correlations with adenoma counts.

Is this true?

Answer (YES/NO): NO